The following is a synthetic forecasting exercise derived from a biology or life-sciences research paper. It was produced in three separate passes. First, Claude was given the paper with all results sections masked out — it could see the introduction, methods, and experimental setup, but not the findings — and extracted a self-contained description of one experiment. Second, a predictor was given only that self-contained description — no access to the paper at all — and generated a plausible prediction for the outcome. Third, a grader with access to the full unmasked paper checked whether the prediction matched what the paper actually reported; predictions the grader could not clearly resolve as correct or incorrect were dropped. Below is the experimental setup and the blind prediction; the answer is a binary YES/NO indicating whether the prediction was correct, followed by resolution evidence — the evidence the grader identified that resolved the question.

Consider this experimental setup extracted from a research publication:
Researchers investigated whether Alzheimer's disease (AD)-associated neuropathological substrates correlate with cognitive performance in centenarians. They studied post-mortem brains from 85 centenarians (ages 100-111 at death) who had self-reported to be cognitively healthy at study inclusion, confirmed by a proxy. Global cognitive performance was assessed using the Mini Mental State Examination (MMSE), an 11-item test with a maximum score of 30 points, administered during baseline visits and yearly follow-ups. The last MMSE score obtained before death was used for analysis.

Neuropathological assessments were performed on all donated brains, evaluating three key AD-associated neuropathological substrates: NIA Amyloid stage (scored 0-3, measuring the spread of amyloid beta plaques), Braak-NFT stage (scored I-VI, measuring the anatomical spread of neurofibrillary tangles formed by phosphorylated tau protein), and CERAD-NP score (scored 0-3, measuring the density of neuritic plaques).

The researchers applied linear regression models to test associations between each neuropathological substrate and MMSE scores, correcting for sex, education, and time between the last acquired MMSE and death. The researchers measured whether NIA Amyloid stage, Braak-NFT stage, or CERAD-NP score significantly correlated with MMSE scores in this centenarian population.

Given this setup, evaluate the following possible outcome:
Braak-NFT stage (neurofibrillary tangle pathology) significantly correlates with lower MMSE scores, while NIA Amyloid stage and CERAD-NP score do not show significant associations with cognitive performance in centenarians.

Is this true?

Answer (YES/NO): NO